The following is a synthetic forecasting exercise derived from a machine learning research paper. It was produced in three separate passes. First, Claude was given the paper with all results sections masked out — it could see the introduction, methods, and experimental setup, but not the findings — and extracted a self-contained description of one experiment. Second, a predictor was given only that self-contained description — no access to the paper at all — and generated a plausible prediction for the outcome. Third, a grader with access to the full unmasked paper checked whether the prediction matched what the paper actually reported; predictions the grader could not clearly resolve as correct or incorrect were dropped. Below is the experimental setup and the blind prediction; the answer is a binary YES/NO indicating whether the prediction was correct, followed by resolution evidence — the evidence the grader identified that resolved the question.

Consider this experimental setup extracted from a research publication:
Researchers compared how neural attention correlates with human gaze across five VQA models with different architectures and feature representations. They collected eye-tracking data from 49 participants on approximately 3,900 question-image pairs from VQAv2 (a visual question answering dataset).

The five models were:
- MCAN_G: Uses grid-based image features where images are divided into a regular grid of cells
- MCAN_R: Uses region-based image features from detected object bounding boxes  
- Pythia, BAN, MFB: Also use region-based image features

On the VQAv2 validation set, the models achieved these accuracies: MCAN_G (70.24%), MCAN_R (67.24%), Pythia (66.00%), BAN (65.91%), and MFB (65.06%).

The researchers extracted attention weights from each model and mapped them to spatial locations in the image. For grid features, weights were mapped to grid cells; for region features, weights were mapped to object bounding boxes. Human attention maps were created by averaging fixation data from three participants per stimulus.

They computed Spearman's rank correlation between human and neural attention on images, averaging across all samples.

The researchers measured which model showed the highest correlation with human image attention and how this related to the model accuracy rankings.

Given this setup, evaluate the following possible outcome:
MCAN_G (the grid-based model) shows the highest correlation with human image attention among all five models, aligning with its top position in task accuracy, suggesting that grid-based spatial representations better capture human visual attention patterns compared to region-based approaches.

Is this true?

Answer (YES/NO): NO